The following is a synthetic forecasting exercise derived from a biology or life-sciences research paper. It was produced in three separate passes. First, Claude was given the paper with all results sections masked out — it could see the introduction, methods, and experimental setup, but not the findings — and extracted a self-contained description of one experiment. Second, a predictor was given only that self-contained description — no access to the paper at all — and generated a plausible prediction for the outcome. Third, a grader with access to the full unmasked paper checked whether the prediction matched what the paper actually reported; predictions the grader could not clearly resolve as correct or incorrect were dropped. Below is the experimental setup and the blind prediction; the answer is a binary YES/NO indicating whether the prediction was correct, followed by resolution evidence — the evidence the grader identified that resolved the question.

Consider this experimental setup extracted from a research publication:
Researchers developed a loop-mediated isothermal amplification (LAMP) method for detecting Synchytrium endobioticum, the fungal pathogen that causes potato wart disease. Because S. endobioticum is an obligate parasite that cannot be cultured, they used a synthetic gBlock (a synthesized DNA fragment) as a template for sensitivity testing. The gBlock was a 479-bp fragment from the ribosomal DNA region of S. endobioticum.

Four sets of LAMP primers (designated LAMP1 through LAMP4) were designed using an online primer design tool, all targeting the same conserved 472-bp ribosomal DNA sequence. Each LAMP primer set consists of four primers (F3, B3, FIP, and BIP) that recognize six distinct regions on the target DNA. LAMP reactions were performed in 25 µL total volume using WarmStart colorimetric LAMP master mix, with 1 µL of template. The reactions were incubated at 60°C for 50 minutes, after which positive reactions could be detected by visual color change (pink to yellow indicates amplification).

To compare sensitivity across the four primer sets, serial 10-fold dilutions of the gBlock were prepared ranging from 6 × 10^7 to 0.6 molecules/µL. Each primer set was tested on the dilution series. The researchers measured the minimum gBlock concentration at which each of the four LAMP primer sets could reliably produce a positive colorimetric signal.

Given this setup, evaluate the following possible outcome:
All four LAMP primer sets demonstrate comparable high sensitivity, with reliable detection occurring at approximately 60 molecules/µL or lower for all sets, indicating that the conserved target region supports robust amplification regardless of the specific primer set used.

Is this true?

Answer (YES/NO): NO